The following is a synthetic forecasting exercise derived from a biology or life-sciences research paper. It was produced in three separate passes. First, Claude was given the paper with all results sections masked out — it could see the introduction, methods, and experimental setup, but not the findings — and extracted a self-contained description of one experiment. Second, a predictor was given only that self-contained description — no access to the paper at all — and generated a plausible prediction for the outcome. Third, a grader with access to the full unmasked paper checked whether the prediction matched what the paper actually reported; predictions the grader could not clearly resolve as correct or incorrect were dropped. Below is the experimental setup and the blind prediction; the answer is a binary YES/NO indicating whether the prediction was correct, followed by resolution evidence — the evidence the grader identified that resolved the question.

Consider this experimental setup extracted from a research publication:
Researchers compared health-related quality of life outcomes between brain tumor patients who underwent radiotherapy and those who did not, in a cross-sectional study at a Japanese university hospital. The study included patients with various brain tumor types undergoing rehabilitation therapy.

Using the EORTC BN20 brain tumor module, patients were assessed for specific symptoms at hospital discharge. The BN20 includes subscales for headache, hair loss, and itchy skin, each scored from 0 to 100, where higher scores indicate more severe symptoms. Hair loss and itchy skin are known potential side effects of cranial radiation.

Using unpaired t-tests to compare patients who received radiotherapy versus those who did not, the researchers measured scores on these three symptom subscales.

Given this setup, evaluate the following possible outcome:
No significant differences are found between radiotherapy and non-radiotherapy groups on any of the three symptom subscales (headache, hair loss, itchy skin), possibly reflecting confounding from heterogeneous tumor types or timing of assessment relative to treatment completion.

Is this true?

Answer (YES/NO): NO